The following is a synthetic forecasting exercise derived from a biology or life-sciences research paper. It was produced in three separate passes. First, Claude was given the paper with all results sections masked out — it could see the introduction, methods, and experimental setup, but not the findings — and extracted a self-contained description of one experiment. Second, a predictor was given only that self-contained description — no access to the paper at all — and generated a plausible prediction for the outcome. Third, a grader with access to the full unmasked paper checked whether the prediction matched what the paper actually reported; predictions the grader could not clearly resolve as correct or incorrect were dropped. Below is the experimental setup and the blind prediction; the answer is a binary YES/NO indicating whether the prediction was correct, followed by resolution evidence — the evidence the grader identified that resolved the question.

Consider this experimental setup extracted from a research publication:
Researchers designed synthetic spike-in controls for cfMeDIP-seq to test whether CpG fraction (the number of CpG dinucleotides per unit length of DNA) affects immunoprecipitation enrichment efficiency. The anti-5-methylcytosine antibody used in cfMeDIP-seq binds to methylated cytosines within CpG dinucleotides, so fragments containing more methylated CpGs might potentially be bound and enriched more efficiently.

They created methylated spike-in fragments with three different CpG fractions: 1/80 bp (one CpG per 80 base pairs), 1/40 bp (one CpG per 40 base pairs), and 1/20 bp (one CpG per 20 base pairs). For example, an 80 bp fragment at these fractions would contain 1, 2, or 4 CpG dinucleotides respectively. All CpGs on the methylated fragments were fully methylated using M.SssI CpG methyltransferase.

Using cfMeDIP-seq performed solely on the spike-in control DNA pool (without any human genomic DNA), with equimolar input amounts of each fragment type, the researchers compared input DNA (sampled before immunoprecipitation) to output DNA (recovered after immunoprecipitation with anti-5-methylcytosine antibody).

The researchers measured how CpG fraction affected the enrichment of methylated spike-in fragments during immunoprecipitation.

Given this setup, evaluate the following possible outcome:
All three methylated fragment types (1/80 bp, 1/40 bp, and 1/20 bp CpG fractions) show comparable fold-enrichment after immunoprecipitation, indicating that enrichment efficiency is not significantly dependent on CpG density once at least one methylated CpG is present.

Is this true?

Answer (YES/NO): NO